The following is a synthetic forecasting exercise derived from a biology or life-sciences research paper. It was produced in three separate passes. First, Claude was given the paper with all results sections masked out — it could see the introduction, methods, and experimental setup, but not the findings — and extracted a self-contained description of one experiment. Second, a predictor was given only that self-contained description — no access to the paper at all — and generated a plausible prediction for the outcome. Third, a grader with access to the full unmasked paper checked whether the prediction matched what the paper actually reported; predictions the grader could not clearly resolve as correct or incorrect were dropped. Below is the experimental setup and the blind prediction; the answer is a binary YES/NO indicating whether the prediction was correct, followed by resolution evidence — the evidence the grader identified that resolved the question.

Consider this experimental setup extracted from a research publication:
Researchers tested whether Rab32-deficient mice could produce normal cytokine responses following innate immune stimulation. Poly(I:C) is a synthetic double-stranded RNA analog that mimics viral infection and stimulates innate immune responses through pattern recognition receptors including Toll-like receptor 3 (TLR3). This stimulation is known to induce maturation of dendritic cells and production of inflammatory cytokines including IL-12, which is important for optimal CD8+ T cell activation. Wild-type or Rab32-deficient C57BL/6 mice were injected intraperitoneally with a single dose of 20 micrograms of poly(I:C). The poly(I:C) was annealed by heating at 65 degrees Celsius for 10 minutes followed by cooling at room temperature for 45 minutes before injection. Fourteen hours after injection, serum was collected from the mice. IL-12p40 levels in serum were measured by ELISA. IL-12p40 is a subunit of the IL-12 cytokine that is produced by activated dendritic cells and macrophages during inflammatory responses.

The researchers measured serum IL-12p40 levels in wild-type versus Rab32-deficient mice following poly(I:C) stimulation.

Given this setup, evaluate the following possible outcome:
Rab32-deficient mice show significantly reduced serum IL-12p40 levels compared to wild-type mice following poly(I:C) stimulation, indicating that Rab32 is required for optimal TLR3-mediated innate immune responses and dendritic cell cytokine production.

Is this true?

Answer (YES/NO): NO